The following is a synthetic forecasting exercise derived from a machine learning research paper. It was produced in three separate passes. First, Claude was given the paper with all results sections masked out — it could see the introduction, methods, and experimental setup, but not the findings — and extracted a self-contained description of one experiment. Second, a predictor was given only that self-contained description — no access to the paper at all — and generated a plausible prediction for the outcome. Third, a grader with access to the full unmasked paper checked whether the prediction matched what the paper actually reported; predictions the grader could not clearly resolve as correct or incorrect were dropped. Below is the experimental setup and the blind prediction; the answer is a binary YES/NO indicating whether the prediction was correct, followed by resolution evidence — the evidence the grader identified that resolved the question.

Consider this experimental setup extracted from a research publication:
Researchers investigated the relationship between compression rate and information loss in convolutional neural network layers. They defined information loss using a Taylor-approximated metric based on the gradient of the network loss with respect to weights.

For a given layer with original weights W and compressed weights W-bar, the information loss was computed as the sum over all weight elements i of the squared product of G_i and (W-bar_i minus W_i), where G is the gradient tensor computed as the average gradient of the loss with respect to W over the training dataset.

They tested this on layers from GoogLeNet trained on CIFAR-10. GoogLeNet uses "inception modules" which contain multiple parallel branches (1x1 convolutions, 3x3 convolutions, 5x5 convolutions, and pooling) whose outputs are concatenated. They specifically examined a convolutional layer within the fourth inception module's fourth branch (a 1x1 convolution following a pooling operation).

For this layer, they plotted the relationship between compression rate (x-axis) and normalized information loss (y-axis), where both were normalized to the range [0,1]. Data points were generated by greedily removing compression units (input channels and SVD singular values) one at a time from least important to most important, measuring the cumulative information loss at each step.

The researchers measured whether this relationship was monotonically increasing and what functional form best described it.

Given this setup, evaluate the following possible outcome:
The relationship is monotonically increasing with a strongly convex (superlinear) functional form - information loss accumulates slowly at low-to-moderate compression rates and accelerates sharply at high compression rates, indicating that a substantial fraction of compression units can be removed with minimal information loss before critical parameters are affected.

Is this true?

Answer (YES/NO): YES